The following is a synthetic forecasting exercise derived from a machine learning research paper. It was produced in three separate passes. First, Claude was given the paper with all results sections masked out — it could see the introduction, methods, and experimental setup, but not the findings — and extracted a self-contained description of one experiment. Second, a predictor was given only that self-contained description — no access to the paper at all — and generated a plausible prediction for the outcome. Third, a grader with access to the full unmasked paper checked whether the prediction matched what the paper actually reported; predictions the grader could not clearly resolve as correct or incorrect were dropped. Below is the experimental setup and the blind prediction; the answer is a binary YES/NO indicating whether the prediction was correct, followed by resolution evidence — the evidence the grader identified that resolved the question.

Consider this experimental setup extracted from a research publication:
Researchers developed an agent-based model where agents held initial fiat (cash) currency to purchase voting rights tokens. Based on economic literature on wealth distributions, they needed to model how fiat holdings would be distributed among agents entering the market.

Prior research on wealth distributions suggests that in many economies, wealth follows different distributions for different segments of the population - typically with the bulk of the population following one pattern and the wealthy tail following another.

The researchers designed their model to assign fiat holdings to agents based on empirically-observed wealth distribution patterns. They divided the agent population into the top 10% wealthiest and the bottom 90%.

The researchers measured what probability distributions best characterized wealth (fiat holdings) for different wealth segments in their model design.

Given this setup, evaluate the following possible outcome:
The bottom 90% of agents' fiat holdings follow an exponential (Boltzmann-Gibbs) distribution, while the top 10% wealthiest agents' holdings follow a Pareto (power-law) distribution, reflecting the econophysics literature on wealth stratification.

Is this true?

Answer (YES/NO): YES